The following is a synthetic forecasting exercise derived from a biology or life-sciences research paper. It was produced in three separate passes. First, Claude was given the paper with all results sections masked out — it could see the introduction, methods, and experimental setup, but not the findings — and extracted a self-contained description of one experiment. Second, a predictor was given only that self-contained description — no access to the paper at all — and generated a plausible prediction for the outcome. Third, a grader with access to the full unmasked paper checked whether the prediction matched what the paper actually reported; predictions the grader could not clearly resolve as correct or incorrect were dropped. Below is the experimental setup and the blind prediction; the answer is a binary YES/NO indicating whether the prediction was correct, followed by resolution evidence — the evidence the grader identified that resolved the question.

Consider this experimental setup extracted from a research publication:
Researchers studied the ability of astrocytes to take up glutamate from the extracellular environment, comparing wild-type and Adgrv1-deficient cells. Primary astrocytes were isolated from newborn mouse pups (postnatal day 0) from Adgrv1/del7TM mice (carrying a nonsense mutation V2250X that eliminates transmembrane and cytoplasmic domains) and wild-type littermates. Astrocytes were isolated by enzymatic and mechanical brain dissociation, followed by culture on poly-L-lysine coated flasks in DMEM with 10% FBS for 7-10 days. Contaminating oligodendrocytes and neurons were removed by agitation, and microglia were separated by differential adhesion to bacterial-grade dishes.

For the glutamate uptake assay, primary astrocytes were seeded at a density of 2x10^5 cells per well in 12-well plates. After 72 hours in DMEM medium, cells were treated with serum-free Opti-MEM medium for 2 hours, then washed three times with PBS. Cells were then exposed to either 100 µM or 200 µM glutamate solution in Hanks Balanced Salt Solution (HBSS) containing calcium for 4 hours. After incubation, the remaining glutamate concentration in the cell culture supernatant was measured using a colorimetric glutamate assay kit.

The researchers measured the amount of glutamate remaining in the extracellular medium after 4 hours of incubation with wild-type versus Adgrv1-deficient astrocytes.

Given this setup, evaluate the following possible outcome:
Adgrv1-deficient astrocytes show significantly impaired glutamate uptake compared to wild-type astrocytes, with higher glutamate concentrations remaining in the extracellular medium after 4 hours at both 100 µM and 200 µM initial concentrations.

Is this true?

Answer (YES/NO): YES